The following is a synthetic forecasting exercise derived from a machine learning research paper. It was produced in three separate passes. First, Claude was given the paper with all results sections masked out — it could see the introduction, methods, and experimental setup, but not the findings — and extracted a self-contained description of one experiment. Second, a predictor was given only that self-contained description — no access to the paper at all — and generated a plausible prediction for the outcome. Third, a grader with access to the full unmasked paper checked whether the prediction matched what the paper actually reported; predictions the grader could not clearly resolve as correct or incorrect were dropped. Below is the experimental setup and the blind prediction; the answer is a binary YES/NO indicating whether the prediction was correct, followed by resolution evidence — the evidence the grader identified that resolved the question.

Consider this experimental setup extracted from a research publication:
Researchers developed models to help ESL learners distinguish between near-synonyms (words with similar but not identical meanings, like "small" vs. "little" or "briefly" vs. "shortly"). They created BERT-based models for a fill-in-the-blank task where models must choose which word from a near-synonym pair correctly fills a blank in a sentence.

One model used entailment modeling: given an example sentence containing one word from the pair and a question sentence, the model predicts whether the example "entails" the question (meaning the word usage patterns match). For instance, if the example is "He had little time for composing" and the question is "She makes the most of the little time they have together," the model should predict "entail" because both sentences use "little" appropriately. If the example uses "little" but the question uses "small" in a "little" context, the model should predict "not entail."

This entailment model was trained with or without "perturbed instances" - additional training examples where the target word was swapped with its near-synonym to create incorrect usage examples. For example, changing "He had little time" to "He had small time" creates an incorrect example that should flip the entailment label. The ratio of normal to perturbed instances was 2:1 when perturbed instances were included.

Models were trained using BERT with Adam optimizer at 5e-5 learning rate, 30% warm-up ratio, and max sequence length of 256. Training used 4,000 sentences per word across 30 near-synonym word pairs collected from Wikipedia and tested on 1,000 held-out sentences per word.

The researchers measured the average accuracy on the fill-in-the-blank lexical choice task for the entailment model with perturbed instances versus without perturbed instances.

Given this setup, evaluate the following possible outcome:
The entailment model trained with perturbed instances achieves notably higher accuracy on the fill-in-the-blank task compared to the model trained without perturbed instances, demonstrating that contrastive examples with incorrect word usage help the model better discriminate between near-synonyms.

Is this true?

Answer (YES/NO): YES